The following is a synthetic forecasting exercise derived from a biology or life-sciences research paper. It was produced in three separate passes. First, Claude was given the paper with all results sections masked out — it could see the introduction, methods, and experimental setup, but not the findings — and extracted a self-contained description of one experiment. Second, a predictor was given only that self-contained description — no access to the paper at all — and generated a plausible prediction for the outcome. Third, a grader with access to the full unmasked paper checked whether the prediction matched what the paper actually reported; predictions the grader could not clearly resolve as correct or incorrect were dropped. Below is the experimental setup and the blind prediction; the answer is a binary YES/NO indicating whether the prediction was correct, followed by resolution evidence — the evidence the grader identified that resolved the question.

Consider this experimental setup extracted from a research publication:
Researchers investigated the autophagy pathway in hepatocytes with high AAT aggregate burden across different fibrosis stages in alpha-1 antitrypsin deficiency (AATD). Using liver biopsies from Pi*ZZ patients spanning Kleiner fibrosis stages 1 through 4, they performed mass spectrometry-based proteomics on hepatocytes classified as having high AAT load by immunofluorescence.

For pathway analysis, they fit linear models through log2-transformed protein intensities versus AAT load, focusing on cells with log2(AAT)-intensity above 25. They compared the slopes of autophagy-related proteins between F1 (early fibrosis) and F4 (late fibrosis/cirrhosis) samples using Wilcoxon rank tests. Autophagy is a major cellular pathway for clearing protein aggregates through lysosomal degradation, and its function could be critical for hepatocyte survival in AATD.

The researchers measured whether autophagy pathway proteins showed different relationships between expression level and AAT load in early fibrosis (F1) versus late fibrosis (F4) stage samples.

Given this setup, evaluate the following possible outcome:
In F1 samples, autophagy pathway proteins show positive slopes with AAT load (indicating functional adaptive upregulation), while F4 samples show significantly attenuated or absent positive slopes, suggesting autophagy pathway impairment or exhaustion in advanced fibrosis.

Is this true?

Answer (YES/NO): NO